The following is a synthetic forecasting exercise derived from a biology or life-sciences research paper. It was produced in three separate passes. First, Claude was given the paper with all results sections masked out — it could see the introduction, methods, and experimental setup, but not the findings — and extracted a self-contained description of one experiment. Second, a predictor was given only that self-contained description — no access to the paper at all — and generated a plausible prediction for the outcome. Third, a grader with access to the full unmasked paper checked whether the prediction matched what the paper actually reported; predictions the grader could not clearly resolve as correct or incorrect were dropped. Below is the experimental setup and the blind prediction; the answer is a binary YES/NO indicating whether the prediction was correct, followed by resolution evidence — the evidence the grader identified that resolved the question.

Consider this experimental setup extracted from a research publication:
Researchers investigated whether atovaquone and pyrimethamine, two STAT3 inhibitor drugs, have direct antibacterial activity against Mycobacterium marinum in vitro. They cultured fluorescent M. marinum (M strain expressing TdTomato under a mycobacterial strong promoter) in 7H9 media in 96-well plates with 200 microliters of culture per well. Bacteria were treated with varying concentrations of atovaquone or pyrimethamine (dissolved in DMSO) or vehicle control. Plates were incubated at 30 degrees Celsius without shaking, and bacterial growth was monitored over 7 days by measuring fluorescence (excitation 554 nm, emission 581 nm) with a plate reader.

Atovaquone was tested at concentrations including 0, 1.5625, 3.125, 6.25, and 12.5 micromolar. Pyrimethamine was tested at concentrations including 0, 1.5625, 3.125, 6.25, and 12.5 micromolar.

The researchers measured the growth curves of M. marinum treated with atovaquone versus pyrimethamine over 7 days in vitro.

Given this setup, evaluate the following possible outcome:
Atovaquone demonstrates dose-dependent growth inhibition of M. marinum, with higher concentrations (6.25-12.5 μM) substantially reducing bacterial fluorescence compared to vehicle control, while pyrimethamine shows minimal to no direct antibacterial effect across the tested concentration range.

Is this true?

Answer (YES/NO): NO